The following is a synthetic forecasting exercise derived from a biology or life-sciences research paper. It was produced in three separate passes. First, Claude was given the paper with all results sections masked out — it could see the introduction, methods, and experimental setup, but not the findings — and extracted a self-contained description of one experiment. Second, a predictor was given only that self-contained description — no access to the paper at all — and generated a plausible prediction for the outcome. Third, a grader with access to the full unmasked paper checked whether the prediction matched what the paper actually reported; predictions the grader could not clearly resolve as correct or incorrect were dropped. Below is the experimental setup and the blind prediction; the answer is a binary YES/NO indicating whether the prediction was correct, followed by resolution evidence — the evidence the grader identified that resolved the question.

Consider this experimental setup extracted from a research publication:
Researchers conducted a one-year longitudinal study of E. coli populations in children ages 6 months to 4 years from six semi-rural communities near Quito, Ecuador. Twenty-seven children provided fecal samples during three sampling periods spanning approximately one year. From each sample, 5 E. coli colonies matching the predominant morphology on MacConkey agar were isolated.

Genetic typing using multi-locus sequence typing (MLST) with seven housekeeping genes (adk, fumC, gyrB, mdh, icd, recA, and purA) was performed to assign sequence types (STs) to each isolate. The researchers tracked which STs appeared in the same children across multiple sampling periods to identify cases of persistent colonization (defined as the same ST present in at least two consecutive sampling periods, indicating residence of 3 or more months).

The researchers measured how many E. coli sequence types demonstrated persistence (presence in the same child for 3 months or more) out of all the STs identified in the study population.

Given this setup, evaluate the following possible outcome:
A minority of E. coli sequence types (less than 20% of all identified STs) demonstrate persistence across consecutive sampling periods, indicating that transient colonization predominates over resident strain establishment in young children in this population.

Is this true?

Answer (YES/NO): YES